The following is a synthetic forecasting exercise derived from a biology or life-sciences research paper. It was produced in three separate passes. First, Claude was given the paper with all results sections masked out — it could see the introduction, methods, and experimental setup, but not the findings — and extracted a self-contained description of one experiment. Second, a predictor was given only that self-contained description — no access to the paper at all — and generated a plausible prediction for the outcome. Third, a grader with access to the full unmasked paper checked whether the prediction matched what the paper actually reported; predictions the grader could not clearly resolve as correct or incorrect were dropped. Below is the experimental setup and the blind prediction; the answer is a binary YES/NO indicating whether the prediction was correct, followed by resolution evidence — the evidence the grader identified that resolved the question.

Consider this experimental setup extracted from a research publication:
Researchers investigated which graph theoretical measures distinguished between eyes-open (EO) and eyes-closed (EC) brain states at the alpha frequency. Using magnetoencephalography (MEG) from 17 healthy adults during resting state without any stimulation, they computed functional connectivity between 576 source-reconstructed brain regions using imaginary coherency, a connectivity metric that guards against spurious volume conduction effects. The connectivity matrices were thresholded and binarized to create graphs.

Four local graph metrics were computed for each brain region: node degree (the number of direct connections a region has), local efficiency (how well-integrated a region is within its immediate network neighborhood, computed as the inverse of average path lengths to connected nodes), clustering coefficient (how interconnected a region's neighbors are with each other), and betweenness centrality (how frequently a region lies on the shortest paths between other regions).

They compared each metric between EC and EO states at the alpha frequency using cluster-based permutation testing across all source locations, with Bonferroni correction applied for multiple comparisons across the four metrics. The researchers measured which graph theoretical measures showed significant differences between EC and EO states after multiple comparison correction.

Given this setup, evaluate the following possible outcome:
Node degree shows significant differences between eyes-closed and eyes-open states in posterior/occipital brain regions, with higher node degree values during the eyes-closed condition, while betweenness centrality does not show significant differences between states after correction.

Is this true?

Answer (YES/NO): NO